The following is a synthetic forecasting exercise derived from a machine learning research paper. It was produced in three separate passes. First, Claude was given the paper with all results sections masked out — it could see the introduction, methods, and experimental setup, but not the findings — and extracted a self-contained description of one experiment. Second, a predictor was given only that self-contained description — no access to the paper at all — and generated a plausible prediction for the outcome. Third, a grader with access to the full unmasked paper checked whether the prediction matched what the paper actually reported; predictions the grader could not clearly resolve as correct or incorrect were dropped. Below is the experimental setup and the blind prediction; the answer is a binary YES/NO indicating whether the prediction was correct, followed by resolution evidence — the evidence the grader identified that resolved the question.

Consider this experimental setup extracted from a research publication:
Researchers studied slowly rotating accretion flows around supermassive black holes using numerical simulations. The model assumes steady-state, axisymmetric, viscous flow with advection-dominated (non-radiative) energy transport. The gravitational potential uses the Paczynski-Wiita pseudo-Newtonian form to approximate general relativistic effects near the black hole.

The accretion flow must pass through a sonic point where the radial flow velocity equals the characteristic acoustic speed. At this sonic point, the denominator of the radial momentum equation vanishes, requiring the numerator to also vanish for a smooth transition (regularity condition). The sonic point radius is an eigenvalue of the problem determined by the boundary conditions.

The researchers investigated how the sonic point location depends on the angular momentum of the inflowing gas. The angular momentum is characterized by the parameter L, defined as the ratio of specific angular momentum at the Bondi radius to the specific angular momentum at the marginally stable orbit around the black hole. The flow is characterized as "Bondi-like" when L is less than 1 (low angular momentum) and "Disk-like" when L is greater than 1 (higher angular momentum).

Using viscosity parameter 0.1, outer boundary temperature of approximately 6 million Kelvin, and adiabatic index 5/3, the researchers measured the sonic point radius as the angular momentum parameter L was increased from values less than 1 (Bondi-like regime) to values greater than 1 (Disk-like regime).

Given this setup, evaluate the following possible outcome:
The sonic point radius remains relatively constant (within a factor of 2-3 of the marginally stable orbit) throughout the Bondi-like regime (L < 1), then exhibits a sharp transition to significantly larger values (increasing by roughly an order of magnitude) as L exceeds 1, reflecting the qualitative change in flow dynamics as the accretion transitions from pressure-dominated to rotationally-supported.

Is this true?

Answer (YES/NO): NO